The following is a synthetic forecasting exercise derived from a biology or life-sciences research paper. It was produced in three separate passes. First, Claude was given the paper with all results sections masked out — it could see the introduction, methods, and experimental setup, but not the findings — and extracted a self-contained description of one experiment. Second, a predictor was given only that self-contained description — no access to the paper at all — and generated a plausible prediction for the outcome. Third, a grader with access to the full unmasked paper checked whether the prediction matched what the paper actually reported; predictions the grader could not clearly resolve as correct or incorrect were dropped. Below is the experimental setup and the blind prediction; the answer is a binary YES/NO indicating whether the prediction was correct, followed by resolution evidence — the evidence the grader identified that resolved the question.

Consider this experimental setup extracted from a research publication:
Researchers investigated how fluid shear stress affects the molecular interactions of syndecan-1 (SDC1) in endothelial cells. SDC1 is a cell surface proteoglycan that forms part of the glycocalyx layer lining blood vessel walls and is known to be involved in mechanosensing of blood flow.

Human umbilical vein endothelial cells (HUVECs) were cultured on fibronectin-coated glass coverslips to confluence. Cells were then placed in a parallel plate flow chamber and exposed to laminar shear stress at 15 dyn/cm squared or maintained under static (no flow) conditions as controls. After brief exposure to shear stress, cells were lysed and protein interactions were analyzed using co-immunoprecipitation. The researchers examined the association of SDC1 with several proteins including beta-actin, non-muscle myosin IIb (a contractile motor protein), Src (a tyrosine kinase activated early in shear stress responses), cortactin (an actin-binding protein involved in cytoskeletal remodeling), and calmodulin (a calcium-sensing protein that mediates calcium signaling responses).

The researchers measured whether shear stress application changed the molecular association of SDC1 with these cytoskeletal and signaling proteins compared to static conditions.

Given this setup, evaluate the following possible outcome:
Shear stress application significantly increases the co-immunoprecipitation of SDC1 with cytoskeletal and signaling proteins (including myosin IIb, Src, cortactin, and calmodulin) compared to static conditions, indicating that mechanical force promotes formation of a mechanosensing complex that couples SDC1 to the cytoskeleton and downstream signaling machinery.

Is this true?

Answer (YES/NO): YES